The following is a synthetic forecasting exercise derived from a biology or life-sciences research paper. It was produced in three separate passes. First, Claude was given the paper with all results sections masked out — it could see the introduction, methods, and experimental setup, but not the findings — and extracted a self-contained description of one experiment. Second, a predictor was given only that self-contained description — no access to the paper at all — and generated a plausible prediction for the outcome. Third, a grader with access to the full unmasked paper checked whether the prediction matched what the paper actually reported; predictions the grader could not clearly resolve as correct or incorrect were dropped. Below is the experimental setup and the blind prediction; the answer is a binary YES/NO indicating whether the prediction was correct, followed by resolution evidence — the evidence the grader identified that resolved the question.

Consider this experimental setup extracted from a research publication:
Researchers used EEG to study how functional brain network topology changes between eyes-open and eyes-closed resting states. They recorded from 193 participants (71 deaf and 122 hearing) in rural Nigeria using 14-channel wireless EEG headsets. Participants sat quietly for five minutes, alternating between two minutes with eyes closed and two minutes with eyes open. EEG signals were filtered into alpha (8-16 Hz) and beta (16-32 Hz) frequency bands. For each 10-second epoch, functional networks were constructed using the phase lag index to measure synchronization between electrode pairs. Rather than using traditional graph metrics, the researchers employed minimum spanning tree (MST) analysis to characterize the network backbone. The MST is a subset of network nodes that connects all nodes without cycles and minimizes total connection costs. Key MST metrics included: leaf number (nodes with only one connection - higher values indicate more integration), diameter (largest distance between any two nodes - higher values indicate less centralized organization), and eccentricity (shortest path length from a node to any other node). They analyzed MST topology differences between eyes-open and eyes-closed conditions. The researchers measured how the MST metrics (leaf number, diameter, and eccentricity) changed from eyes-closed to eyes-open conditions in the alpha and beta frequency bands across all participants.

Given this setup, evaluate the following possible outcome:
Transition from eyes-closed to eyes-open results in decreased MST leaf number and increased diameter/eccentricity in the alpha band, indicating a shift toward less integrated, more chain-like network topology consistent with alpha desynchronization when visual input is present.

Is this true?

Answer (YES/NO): YES